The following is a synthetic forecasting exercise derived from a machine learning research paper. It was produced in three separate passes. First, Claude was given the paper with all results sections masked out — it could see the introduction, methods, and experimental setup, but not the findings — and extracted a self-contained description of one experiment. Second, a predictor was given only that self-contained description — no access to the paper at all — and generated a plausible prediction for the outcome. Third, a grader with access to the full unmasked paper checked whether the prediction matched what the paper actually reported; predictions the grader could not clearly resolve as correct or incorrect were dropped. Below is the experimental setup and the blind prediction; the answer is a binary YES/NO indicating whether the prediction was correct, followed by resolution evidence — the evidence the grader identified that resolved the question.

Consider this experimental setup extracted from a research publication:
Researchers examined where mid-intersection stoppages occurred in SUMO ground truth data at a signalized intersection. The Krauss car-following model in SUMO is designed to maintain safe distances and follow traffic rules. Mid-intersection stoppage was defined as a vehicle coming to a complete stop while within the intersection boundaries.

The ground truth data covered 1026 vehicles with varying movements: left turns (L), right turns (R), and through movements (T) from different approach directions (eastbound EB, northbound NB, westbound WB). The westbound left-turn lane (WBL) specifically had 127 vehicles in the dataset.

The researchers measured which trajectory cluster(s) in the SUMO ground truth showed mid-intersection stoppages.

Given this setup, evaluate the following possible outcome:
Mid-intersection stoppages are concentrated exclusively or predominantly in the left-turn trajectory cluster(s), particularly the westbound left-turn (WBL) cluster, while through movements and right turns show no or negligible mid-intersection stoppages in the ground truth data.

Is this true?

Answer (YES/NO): YES